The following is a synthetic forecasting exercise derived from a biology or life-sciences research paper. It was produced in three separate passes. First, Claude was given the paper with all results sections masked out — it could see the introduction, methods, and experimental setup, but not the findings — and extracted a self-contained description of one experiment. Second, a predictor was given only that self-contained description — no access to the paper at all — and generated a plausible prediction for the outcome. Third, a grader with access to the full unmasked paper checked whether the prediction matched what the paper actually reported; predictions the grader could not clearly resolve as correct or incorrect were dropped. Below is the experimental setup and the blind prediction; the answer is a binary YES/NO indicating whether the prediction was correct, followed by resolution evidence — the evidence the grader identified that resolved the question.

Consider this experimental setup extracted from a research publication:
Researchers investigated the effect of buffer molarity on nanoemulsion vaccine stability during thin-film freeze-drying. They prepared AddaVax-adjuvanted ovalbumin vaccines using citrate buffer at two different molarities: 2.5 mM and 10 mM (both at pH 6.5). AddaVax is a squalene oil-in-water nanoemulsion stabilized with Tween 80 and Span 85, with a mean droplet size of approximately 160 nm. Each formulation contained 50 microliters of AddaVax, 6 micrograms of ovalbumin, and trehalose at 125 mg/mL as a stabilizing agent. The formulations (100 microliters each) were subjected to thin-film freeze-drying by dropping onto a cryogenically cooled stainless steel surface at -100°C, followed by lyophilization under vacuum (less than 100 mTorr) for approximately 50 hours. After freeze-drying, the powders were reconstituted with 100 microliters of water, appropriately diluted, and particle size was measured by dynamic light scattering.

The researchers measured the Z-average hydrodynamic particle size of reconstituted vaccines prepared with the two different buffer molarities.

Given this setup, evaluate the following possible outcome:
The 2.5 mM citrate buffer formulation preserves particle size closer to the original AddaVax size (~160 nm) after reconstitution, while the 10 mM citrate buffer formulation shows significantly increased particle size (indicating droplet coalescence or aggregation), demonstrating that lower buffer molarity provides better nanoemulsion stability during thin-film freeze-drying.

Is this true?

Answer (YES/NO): NO